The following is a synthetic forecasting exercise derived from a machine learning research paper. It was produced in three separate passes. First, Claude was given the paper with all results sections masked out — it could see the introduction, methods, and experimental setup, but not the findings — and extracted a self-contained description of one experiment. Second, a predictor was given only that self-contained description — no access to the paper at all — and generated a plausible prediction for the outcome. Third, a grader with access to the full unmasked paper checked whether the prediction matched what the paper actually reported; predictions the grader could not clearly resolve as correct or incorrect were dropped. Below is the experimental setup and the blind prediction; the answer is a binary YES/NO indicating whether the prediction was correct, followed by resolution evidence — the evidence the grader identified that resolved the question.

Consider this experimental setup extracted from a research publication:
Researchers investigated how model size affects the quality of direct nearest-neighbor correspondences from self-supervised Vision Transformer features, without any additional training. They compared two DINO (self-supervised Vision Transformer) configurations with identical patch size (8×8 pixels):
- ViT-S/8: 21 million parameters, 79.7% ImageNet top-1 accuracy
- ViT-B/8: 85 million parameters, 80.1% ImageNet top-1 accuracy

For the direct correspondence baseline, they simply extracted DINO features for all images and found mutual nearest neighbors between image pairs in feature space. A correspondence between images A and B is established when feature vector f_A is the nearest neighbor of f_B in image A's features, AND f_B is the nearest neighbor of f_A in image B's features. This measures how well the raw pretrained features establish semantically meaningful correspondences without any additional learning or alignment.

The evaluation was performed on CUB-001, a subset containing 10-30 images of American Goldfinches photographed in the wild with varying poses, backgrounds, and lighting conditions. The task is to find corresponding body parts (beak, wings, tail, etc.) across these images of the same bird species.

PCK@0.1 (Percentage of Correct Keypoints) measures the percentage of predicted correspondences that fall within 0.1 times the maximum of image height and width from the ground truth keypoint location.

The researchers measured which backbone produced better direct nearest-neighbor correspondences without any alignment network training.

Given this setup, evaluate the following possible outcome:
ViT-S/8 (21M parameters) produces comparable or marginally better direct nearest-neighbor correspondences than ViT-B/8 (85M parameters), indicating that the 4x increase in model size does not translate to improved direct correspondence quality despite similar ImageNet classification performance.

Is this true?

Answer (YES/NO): YES